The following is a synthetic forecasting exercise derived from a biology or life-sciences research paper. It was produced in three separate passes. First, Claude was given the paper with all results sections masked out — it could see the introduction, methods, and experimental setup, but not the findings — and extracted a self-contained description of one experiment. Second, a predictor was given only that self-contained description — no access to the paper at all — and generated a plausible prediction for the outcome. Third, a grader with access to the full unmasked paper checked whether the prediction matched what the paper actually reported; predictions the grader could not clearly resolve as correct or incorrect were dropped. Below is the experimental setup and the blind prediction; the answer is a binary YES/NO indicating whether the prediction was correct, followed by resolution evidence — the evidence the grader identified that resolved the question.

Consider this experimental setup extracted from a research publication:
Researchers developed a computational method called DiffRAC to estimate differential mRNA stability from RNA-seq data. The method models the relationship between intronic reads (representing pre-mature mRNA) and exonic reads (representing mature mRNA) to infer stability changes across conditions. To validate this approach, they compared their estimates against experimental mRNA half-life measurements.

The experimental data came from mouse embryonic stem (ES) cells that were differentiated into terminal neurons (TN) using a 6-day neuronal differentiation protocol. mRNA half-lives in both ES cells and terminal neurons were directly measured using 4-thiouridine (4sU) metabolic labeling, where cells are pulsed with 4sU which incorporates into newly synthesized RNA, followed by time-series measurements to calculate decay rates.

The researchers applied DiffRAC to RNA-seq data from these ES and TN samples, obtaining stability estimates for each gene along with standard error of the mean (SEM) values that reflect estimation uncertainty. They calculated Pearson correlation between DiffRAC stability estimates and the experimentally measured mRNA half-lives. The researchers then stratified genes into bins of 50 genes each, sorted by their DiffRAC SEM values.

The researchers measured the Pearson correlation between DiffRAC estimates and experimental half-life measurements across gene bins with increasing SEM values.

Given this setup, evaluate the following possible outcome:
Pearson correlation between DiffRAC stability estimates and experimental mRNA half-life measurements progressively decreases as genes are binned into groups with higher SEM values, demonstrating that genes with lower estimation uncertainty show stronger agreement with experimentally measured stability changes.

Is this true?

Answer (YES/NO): YES